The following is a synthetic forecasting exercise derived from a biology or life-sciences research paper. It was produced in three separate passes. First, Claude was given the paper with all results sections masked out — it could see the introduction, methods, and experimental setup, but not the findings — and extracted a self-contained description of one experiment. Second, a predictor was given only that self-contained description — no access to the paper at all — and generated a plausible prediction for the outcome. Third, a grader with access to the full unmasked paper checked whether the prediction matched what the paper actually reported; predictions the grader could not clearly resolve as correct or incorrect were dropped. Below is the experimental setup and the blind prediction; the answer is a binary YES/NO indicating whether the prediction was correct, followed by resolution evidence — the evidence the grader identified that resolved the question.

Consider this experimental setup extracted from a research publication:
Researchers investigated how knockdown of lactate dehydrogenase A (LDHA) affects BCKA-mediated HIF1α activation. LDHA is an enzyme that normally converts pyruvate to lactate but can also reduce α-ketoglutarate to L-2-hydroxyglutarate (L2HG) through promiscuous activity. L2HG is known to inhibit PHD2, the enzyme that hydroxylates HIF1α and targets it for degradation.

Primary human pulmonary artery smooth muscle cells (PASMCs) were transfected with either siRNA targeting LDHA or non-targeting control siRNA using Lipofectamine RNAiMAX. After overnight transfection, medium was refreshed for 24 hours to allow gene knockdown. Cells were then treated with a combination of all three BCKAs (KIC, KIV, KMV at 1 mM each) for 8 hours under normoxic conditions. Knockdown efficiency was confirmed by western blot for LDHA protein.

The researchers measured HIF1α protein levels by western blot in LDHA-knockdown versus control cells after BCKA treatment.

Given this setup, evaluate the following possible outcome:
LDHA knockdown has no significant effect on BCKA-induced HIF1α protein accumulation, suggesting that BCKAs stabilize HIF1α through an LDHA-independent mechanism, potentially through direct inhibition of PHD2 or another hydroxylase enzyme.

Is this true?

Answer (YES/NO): NO